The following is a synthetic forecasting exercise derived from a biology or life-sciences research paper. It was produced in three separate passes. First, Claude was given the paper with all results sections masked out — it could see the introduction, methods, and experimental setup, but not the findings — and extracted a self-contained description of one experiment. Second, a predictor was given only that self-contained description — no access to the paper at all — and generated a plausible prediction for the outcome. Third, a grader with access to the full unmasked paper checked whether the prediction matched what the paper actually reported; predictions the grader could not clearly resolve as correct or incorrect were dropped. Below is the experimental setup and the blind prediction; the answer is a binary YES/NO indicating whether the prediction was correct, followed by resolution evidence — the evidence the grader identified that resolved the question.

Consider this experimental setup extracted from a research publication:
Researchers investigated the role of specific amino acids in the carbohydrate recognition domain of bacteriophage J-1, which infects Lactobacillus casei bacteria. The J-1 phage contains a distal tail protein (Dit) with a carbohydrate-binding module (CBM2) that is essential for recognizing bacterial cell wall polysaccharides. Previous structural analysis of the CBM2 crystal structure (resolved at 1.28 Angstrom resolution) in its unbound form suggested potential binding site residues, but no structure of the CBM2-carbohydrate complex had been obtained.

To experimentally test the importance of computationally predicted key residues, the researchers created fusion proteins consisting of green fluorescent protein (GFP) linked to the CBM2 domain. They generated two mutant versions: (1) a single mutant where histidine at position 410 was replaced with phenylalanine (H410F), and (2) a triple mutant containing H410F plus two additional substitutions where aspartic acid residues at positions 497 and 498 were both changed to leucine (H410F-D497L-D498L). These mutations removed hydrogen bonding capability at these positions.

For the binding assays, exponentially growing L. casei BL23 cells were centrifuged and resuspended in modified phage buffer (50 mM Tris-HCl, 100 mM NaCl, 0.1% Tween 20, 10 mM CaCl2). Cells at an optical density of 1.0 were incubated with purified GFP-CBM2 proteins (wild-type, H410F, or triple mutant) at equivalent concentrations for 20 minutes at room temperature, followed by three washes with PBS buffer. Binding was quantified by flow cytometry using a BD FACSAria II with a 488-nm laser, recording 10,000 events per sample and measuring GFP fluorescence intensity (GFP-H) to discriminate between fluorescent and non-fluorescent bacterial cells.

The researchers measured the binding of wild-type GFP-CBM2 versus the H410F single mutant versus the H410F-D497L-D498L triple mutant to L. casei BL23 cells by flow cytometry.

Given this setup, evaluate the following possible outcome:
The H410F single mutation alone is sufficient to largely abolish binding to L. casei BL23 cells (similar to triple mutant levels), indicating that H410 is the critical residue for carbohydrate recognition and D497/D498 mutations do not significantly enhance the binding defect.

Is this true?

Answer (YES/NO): NO